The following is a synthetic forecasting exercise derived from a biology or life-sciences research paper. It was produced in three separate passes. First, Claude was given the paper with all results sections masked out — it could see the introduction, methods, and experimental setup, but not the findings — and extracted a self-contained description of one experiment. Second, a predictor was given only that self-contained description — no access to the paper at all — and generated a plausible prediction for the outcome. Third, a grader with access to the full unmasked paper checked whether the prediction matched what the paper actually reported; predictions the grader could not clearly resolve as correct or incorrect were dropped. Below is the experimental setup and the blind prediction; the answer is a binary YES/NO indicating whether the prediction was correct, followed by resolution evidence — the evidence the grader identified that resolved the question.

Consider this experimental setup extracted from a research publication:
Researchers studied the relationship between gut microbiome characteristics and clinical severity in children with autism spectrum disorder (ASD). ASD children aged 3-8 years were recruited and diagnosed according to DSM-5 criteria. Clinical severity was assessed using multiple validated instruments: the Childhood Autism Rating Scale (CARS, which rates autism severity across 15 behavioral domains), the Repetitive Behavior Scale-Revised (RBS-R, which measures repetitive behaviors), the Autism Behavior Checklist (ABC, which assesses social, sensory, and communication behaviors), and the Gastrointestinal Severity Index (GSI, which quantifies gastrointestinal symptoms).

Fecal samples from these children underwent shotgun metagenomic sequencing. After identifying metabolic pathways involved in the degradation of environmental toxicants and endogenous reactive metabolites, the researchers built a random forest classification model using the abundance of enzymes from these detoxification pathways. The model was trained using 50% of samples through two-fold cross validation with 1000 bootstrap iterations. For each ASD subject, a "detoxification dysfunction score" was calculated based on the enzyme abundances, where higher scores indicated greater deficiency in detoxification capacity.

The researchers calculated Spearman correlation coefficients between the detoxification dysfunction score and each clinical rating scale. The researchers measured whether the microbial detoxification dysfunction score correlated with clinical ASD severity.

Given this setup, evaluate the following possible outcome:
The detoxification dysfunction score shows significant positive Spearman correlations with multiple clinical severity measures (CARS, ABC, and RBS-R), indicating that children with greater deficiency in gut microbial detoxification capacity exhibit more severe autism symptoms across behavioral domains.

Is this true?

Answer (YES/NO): NO